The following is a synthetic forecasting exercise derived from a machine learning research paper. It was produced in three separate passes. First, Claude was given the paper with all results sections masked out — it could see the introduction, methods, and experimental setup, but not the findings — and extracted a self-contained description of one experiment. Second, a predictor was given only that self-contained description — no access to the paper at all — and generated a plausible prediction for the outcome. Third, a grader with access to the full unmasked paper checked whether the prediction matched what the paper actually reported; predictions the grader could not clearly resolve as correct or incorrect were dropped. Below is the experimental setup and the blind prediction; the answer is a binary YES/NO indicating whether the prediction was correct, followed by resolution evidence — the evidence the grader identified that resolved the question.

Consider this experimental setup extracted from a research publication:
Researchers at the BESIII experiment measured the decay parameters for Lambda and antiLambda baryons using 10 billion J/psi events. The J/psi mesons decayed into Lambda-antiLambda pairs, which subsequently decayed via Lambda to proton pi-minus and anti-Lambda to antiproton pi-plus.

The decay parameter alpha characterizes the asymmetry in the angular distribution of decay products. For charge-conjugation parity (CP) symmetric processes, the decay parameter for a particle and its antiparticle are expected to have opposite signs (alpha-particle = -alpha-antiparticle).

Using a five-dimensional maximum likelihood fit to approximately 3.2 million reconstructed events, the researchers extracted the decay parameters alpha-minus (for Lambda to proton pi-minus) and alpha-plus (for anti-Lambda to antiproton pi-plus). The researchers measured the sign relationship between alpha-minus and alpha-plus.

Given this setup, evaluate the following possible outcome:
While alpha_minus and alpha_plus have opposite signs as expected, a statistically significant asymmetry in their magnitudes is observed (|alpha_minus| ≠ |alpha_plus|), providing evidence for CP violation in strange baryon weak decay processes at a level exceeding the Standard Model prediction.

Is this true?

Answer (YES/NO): NO